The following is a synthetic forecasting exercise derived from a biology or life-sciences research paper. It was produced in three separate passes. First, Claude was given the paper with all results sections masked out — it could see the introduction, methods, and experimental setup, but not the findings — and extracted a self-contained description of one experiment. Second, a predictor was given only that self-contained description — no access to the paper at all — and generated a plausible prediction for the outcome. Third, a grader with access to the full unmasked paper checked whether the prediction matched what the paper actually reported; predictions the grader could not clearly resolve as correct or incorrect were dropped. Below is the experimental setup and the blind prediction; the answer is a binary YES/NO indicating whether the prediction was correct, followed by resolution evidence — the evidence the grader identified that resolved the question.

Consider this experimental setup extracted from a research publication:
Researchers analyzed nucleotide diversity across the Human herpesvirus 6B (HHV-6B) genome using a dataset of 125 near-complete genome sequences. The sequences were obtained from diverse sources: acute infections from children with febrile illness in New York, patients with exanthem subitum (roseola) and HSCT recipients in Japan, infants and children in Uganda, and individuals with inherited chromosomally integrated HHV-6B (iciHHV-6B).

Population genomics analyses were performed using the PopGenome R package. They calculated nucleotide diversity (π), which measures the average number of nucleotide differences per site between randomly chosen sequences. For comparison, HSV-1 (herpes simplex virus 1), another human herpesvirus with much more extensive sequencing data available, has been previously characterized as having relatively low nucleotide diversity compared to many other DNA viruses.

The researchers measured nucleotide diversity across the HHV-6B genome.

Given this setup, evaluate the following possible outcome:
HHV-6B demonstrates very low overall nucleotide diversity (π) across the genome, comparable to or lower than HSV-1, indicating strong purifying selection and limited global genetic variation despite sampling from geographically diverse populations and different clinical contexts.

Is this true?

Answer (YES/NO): NO